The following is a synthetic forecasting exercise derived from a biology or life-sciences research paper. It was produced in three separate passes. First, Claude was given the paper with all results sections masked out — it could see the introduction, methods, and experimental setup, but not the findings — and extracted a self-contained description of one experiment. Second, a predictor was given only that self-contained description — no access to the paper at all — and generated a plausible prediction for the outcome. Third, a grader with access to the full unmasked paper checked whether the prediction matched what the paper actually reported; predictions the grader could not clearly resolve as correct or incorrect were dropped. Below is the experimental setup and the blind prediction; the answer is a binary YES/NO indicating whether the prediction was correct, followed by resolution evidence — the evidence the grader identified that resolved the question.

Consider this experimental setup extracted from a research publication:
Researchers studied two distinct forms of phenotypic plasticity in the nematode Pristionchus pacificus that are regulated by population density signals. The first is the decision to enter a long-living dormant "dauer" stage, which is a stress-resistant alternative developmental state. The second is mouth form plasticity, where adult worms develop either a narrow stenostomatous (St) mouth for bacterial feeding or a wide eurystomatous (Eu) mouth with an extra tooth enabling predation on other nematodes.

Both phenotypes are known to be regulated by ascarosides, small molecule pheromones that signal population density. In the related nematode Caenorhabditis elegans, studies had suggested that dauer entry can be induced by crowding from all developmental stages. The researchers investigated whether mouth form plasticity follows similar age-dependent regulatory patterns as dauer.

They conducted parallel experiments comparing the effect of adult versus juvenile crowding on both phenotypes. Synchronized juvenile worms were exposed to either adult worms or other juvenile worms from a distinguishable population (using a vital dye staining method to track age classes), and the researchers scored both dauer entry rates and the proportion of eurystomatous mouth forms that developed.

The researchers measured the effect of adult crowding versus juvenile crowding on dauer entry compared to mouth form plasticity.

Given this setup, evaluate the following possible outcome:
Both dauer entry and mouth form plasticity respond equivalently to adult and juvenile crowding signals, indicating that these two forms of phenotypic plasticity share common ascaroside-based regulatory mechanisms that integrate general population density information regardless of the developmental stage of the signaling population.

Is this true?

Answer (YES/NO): NO